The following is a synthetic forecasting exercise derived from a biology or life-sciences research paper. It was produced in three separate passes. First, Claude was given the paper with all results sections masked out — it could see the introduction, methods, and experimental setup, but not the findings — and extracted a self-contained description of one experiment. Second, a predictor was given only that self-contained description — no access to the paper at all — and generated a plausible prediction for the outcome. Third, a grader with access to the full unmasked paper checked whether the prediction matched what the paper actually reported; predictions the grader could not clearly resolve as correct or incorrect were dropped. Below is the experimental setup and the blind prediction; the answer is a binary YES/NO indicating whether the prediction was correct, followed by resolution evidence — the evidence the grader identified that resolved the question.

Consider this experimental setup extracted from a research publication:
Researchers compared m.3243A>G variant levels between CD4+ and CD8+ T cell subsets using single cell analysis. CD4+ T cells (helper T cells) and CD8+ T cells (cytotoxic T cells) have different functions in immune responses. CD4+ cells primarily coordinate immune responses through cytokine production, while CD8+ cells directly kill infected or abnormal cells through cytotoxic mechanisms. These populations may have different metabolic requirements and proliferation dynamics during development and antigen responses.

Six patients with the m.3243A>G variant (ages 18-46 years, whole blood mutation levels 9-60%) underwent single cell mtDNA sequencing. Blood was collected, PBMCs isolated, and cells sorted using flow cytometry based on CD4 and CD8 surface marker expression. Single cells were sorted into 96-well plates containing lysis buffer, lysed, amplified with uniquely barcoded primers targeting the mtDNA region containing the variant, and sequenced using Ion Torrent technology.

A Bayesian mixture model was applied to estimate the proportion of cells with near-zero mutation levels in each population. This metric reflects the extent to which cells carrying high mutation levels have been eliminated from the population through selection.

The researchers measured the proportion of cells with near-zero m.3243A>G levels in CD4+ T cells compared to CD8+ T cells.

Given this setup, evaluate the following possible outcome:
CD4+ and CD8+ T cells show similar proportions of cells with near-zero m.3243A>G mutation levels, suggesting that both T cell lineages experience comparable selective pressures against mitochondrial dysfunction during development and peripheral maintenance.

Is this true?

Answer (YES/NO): YES